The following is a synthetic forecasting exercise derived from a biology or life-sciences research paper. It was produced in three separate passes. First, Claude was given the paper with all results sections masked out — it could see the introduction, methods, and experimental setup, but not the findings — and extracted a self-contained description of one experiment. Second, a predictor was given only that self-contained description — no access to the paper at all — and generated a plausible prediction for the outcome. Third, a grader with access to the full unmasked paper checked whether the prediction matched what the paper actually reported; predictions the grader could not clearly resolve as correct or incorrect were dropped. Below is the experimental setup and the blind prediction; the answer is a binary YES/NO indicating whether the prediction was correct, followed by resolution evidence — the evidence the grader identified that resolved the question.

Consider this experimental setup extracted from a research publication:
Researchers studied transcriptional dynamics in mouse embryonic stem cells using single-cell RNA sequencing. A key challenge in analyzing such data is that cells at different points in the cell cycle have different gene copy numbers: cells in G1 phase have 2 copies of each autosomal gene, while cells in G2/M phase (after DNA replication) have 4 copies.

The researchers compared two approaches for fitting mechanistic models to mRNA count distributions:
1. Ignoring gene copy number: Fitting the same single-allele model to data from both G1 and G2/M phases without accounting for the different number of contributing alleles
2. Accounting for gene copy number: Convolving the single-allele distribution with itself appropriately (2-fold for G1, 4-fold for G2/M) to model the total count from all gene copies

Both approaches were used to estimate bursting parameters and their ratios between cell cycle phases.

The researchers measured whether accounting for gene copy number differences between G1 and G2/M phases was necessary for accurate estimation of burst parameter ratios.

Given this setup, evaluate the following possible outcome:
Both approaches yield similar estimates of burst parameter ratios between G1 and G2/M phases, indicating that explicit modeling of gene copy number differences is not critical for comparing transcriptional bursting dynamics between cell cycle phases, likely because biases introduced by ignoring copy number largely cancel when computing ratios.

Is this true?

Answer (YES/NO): NO